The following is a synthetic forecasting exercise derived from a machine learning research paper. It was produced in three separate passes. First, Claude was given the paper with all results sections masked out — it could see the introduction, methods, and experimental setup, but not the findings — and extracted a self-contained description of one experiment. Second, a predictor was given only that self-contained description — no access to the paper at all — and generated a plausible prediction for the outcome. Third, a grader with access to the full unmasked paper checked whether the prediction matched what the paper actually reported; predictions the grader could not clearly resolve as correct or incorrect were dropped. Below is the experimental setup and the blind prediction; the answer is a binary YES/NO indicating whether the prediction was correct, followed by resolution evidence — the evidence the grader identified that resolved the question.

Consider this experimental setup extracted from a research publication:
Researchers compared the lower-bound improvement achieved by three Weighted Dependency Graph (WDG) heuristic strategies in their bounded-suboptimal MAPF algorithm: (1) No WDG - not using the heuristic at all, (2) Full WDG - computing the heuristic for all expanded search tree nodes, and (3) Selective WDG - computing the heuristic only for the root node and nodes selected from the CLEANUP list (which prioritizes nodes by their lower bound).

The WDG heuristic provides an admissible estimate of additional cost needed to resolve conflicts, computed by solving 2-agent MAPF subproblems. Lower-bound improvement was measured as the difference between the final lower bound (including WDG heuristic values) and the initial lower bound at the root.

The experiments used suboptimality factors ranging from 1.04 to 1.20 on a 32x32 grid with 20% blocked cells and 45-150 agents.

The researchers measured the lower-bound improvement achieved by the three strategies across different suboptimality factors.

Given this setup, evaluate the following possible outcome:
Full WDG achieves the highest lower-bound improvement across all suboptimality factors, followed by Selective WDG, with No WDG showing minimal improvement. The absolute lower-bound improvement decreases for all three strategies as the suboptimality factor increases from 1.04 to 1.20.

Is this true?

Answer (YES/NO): NO